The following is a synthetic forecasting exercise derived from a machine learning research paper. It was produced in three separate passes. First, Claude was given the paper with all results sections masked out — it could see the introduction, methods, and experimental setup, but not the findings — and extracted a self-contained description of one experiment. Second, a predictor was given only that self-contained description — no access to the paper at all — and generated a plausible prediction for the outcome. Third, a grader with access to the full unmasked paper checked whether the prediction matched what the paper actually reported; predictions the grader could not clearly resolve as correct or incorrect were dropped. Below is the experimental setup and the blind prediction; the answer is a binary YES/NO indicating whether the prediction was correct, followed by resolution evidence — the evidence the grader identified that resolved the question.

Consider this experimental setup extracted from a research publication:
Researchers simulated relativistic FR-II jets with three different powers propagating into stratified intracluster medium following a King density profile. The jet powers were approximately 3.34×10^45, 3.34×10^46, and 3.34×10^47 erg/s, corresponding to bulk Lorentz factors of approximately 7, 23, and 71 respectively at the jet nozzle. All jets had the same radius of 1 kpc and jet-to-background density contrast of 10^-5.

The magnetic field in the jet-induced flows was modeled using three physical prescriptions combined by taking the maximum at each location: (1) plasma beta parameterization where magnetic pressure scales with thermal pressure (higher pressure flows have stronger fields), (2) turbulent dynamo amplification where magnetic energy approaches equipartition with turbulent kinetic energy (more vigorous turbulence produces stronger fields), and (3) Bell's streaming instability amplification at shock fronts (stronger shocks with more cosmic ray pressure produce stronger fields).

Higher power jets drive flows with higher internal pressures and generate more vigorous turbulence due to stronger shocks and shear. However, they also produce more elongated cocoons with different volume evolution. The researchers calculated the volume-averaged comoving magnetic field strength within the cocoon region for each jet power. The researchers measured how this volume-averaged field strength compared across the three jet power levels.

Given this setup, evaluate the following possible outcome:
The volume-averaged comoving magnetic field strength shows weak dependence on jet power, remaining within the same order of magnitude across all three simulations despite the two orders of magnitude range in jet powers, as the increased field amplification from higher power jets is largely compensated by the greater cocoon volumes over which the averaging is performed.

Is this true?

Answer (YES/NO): NO